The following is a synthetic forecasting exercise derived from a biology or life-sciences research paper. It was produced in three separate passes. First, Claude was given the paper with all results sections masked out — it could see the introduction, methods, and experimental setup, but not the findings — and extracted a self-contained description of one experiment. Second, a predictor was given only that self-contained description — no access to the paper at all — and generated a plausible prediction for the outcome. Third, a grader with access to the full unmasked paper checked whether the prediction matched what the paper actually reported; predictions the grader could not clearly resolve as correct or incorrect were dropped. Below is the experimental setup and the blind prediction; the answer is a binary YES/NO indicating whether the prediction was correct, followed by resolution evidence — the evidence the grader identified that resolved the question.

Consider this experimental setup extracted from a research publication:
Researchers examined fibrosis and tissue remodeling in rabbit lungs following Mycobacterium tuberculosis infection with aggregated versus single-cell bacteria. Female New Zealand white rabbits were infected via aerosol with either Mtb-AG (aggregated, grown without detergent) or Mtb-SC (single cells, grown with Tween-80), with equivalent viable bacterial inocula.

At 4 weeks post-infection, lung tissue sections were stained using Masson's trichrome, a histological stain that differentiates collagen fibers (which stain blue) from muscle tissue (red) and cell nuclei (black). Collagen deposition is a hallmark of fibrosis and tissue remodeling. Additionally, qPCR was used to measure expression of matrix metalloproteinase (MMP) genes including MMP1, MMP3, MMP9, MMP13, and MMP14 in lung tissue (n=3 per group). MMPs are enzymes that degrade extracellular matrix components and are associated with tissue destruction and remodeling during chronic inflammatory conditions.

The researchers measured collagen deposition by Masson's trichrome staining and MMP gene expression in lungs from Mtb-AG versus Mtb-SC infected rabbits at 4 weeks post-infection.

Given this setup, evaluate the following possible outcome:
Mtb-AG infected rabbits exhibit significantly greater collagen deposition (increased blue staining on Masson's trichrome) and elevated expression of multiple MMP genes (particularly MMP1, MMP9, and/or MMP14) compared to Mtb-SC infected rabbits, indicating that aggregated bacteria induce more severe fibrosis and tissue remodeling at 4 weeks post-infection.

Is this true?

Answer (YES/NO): YES